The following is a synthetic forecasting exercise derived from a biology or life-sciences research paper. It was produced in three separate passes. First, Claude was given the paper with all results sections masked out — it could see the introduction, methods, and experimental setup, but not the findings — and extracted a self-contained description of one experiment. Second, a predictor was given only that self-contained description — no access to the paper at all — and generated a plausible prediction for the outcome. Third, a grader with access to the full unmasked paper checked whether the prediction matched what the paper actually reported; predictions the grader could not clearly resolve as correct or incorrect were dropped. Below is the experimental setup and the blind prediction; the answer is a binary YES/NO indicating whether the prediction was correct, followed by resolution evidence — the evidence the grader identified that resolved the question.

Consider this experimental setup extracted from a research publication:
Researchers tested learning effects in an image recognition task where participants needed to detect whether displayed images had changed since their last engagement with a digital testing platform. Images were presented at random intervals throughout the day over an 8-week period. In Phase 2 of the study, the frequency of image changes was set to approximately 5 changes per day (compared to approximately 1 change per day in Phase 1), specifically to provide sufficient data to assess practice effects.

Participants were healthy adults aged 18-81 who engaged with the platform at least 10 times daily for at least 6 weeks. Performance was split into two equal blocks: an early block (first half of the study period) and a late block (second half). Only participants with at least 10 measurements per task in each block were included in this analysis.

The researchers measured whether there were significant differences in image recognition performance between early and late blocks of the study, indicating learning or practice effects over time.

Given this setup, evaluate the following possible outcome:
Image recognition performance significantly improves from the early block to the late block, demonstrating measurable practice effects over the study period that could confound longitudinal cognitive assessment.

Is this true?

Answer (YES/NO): NO